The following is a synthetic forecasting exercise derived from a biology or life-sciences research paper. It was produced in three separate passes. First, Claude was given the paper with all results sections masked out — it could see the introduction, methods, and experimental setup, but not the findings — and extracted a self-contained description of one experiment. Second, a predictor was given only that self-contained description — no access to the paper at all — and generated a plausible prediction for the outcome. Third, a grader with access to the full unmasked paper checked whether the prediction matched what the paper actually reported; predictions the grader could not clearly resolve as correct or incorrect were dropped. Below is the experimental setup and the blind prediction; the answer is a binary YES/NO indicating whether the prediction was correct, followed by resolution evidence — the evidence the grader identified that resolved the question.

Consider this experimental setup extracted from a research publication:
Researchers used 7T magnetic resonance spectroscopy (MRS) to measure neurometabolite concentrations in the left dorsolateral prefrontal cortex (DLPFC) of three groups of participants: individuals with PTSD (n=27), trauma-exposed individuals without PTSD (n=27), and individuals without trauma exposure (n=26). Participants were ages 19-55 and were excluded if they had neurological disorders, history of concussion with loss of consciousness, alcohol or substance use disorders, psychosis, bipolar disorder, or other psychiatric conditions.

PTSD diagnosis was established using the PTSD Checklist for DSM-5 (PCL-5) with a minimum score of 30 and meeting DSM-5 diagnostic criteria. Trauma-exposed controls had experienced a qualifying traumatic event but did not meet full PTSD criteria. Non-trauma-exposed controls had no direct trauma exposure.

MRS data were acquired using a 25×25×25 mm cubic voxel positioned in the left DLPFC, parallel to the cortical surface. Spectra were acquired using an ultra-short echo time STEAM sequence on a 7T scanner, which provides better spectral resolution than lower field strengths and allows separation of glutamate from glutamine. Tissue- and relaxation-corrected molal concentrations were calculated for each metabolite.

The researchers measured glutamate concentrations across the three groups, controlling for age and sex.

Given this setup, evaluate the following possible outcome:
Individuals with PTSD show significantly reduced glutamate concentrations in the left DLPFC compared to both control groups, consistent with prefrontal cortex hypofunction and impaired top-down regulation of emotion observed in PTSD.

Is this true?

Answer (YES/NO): NO